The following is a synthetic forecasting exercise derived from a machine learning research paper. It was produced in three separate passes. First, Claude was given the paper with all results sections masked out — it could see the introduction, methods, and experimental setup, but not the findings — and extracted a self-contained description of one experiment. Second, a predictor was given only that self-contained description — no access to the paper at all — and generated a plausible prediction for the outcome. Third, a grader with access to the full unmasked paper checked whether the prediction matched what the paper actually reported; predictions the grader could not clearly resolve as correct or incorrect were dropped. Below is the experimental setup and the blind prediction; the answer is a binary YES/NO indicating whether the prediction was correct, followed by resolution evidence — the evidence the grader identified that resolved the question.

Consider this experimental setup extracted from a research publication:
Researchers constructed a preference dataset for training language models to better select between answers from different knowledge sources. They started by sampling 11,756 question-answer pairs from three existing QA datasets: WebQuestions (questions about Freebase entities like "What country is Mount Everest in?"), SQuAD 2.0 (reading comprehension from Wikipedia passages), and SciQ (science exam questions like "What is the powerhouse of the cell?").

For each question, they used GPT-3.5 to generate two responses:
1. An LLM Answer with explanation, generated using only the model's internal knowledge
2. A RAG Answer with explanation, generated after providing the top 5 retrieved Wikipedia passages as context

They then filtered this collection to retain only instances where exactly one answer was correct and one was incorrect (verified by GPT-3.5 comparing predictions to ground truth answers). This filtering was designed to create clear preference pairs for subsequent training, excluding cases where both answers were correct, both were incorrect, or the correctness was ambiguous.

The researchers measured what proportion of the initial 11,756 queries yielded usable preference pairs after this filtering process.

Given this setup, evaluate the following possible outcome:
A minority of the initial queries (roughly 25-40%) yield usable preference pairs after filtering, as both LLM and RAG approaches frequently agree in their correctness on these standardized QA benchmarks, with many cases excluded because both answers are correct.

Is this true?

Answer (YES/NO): YES